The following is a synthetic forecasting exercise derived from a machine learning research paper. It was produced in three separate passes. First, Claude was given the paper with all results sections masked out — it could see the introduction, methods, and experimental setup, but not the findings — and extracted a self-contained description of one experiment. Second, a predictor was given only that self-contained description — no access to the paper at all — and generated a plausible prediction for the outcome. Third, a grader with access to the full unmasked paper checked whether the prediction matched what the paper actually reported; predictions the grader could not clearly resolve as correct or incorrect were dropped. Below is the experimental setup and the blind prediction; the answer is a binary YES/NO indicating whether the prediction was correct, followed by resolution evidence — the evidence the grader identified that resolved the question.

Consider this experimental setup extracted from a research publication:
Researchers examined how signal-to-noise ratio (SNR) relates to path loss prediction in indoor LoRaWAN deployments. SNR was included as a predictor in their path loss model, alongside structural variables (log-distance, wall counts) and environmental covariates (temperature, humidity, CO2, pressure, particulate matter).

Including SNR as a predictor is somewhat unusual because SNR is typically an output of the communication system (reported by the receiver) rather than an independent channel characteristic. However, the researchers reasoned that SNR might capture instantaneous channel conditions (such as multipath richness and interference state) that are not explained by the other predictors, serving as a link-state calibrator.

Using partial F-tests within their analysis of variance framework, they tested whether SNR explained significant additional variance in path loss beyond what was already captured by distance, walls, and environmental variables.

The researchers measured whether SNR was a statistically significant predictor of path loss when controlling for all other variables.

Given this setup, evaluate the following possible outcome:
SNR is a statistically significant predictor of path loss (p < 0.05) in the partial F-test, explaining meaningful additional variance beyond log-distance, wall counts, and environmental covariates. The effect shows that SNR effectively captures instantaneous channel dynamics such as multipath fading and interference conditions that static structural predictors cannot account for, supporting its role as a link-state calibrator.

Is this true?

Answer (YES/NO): YES